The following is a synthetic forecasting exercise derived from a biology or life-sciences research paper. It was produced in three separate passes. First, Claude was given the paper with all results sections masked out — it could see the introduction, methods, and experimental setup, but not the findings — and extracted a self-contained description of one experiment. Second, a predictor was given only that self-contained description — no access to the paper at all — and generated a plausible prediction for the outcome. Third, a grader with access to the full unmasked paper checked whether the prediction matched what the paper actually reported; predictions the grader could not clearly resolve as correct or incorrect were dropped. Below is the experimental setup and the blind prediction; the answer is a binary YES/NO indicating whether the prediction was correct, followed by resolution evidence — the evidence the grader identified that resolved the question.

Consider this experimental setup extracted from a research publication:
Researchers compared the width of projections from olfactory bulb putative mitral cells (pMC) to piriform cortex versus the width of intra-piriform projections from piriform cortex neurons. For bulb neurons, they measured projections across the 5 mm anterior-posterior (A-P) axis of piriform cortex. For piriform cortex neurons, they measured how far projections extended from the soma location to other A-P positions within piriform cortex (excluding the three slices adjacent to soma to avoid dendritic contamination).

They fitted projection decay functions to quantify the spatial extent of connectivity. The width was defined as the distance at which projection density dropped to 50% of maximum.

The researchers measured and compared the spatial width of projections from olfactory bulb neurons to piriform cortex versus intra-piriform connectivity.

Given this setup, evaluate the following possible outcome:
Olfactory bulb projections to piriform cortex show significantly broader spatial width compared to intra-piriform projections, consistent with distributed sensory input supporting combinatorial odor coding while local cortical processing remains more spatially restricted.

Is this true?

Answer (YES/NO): YES